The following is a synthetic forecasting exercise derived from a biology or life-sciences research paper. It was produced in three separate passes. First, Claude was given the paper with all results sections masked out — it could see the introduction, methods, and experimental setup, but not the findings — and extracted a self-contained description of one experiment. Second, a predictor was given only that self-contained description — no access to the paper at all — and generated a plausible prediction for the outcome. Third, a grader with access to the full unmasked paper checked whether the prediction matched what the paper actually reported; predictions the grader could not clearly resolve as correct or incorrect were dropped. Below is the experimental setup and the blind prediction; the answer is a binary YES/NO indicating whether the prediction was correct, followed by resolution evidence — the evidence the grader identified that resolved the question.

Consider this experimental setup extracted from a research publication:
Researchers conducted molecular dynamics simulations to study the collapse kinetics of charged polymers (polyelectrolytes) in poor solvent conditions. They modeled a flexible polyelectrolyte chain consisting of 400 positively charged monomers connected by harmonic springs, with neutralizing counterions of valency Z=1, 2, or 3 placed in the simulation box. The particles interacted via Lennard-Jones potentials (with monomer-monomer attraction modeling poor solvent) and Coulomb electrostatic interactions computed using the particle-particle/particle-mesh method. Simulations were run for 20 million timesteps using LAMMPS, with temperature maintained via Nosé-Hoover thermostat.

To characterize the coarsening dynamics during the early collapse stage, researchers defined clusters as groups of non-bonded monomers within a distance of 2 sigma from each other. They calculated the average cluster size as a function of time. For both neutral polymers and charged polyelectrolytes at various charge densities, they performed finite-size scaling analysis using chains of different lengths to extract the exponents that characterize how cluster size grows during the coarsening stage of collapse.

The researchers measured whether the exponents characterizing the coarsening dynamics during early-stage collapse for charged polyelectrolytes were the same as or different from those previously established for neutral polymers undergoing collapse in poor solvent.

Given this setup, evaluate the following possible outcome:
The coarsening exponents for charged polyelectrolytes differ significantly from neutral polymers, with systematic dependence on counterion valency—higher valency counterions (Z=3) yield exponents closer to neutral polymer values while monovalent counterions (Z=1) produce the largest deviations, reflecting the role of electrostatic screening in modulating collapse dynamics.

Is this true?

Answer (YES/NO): NO